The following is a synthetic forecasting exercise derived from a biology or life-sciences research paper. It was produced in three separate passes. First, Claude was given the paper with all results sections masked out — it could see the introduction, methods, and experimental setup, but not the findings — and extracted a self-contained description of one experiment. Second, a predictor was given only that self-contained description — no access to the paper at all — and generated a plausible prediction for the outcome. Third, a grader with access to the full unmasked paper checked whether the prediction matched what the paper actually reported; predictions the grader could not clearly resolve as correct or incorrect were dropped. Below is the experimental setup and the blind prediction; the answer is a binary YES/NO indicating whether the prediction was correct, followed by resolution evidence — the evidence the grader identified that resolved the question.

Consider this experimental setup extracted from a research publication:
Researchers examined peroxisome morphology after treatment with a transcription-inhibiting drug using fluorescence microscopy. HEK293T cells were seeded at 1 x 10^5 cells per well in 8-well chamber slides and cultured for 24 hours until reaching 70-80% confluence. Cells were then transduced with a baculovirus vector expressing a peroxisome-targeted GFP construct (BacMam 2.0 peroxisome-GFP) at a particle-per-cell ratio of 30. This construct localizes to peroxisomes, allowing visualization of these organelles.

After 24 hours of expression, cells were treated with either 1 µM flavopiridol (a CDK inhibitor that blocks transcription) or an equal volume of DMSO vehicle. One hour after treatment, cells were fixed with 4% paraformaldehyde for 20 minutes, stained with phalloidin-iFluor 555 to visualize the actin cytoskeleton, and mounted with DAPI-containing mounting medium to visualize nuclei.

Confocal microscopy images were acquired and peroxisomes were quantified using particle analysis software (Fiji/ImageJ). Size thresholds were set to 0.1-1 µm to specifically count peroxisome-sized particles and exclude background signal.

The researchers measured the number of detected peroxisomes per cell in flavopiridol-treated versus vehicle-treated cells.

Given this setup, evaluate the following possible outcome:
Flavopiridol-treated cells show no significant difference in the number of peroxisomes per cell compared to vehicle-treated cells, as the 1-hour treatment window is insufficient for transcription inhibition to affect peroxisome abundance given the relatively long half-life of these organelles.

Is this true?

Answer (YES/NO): YES